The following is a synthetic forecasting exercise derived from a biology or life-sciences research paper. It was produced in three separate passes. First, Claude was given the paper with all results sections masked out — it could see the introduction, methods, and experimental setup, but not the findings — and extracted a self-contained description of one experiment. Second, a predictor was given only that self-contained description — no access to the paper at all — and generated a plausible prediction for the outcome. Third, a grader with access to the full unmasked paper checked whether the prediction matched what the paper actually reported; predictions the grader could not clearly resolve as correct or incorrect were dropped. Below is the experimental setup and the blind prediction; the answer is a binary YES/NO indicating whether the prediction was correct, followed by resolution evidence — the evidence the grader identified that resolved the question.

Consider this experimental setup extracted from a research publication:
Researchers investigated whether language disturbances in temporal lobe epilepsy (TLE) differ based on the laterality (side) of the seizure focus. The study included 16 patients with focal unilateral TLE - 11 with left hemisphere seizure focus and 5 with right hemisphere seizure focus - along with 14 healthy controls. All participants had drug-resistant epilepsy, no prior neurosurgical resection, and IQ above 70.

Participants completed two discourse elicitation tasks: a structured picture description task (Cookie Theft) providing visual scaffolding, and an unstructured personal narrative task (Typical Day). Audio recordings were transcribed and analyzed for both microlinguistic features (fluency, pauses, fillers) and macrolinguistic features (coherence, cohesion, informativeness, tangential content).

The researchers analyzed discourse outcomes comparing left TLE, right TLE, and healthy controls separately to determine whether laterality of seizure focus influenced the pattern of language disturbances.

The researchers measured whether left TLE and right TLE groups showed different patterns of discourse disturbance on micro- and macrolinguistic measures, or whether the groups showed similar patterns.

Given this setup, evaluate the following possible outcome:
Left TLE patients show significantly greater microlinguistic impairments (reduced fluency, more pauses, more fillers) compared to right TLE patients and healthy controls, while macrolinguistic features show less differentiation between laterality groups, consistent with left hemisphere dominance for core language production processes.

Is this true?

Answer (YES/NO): NO